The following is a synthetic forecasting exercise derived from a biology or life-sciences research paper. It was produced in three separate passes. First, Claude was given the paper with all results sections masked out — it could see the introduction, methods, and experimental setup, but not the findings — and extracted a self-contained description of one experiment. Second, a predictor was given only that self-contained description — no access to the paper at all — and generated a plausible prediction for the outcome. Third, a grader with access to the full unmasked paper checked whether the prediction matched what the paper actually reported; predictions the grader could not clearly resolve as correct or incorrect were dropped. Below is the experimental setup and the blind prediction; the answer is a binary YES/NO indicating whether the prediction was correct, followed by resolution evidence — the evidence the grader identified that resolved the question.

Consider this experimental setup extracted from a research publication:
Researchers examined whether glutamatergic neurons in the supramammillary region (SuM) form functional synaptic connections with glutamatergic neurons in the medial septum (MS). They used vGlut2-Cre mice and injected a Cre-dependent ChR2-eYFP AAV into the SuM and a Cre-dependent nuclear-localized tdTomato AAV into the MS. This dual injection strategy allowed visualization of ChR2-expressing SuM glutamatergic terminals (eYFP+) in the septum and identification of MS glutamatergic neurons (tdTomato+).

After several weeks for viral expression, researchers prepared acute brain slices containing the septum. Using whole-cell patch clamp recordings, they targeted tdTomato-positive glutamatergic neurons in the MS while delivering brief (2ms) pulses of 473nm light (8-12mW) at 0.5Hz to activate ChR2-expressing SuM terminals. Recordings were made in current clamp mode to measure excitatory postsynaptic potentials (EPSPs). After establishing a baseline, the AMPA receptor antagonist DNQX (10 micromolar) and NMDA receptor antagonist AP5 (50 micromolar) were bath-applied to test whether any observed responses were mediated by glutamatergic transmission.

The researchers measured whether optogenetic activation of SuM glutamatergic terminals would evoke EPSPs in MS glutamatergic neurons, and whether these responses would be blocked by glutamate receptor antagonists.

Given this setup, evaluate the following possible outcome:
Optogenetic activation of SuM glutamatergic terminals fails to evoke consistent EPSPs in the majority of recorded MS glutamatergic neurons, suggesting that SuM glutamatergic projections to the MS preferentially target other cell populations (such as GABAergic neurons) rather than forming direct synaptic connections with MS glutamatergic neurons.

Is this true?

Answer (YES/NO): NO